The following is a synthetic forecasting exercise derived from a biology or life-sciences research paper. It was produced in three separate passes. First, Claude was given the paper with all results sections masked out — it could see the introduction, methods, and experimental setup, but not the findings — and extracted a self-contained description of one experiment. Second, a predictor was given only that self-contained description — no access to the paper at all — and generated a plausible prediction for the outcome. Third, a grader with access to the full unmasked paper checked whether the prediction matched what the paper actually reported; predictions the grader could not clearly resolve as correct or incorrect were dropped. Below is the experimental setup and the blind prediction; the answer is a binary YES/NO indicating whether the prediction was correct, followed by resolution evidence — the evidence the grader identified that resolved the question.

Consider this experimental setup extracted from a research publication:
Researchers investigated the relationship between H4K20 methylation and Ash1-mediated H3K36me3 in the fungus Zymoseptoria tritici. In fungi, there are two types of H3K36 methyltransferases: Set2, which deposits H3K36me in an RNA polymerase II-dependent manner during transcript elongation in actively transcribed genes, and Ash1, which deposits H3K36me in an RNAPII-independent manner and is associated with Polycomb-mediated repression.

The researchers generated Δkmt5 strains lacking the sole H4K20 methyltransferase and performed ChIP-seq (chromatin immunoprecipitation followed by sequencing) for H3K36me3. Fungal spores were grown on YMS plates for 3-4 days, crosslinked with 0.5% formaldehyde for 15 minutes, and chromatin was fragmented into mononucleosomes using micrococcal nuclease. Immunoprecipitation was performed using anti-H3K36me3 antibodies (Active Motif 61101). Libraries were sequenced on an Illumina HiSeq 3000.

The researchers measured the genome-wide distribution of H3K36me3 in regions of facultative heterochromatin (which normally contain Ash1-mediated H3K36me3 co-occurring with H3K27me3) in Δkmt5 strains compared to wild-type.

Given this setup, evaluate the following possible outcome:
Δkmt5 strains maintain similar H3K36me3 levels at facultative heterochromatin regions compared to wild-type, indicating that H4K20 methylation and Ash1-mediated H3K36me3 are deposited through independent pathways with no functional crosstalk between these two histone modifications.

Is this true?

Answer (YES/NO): NO